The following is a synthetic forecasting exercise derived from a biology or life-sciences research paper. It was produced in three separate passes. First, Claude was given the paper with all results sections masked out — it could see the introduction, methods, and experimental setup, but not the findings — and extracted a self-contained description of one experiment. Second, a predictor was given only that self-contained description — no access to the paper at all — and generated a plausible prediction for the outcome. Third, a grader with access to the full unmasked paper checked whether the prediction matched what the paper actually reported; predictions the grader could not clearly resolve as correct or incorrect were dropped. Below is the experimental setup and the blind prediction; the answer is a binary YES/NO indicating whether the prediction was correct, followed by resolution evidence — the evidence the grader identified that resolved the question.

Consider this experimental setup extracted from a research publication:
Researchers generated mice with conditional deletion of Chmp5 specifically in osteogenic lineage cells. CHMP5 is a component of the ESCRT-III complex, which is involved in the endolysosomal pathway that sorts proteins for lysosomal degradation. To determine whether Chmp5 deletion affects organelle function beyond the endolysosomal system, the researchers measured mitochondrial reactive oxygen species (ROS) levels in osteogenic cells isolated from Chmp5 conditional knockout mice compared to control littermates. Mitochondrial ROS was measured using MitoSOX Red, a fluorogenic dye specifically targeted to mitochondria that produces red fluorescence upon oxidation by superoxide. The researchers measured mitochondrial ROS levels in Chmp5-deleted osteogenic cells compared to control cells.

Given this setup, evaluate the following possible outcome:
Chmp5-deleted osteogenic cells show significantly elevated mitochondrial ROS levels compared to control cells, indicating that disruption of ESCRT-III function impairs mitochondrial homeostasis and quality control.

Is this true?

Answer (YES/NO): YES